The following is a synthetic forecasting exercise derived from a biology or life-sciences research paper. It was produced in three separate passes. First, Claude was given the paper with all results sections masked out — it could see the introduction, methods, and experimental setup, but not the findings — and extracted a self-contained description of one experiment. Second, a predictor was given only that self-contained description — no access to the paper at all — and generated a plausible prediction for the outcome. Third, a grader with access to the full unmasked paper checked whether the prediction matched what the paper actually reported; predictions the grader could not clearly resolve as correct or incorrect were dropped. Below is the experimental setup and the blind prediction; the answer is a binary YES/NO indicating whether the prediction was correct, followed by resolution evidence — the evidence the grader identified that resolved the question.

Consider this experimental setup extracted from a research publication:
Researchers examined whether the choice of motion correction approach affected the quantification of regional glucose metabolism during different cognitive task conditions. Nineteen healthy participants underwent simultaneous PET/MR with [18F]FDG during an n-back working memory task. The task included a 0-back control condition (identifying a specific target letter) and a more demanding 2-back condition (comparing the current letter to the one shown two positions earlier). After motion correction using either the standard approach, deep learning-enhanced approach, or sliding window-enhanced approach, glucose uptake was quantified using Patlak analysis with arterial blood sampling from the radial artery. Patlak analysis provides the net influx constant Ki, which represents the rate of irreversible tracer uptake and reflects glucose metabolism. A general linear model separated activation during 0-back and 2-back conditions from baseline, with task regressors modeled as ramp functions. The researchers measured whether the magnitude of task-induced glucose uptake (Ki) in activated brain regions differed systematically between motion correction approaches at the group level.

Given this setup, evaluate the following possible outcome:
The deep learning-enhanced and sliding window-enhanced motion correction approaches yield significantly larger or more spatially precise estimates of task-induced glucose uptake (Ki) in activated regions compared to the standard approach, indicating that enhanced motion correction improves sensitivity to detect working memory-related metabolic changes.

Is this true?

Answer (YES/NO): NO